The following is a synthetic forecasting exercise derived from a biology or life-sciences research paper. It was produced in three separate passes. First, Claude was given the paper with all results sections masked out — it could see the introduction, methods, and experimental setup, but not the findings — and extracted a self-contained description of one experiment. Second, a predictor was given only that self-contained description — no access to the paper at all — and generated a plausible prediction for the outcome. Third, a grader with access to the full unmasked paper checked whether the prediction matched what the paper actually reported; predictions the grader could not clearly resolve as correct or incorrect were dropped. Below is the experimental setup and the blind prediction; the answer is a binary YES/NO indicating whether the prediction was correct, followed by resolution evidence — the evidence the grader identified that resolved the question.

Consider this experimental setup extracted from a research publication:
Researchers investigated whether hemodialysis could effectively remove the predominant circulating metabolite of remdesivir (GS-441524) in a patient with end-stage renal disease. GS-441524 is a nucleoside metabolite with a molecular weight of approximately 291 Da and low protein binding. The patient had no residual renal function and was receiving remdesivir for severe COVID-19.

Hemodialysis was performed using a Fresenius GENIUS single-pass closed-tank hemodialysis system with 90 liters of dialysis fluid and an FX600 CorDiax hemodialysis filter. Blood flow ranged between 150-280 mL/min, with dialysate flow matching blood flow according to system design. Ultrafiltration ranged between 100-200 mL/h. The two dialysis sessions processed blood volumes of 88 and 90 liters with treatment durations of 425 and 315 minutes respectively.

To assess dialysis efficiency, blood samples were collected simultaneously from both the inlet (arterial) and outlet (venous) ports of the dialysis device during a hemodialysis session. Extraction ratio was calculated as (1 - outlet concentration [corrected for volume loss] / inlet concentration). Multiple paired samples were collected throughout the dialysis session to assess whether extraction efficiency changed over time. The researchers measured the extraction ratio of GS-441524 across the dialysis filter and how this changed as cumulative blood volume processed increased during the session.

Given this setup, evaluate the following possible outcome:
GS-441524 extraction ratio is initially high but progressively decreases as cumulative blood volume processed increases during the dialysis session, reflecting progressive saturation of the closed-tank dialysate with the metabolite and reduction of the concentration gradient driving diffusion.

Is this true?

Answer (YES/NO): YES